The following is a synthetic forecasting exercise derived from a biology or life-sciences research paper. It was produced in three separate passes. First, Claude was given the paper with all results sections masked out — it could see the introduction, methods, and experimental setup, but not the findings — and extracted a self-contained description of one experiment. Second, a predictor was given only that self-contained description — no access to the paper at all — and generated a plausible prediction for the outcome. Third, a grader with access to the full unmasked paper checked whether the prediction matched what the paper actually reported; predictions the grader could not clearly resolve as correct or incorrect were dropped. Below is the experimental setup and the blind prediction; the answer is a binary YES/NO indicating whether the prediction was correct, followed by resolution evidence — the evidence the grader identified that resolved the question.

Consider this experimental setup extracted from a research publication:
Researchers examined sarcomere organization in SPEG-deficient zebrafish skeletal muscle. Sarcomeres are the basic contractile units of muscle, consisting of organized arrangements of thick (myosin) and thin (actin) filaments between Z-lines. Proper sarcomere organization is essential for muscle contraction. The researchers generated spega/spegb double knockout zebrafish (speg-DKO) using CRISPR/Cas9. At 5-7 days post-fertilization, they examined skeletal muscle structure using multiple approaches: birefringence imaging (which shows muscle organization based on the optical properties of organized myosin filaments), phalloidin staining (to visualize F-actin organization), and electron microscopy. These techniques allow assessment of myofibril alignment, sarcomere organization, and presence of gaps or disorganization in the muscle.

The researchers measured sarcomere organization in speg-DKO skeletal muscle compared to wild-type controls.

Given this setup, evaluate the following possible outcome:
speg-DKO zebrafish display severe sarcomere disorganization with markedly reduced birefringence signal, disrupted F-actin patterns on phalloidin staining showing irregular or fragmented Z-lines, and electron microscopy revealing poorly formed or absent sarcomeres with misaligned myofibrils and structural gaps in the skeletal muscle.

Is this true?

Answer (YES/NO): NO